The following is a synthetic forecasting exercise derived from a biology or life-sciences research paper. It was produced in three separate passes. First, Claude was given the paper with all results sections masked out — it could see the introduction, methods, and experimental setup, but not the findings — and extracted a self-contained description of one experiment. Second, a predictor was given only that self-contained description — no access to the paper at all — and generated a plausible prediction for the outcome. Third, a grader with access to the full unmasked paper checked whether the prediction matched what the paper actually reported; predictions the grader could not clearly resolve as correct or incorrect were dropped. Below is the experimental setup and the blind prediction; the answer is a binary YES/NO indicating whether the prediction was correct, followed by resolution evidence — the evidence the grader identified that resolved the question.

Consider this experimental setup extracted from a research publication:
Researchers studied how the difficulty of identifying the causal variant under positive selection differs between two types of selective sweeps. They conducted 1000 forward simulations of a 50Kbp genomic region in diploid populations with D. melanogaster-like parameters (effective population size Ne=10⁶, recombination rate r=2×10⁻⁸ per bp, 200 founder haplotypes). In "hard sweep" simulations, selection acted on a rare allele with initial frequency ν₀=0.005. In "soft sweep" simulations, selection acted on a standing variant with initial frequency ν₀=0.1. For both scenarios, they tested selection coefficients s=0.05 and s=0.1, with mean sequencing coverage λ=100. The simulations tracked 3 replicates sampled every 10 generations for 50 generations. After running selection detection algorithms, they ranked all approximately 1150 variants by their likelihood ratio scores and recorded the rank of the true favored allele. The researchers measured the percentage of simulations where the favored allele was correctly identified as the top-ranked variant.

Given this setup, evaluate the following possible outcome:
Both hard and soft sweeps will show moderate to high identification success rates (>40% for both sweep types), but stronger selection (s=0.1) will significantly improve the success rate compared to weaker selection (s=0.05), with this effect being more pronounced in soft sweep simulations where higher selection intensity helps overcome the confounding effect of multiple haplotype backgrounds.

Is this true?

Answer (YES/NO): NO